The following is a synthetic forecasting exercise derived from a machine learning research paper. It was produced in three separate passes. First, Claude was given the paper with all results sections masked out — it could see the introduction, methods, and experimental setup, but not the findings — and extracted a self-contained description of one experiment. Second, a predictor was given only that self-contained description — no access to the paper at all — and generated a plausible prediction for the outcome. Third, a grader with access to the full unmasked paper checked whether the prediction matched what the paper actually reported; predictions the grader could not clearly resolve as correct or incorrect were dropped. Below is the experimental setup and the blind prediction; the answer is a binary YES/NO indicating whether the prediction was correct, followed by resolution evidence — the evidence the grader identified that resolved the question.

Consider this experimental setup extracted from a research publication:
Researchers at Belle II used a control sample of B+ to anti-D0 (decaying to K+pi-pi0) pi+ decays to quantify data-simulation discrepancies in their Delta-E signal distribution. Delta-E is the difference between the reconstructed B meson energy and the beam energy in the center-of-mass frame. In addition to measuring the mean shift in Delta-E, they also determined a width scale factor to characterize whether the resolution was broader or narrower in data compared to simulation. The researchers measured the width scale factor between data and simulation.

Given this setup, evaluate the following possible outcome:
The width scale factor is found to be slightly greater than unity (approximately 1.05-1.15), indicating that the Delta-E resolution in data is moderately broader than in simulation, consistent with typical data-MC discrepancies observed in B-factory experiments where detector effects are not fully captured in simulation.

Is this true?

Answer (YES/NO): YES